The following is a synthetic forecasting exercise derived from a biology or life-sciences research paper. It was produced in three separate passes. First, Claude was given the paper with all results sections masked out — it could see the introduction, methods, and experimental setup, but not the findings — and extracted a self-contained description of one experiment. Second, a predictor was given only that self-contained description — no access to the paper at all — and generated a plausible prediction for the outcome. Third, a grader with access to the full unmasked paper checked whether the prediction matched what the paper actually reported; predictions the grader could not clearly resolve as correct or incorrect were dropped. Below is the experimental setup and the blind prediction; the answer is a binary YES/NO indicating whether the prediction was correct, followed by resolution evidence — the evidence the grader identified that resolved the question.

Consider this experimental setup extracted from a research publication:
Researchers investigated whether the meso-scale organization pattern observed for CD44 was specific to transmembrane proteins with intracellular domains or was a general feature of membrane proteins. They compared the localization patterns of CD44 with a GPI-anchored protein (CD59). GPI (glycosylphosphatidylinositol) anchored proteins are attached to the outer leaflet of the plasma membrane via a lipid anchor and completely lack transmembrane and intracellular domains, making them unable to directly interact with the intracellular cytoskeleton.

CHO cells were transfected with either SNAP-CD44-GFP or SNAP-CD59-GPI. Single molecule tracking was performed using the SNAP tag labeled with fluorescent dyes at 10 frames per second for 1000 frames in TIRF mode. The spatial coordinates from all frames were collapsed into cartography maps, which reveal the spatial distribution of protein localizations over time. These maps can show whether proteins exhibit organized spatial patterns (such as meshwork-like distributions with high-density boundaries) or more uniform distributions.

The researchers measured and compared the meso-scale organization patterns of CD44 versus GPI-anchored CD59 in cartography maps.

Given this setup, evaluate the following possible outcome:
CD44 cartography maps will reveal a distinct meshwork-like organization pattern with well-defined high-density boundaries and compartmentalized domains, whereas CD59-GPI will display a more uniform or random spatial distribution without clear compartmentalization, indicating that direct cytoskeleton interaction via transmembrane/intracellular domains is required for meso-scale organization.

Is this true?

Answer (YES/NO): NO